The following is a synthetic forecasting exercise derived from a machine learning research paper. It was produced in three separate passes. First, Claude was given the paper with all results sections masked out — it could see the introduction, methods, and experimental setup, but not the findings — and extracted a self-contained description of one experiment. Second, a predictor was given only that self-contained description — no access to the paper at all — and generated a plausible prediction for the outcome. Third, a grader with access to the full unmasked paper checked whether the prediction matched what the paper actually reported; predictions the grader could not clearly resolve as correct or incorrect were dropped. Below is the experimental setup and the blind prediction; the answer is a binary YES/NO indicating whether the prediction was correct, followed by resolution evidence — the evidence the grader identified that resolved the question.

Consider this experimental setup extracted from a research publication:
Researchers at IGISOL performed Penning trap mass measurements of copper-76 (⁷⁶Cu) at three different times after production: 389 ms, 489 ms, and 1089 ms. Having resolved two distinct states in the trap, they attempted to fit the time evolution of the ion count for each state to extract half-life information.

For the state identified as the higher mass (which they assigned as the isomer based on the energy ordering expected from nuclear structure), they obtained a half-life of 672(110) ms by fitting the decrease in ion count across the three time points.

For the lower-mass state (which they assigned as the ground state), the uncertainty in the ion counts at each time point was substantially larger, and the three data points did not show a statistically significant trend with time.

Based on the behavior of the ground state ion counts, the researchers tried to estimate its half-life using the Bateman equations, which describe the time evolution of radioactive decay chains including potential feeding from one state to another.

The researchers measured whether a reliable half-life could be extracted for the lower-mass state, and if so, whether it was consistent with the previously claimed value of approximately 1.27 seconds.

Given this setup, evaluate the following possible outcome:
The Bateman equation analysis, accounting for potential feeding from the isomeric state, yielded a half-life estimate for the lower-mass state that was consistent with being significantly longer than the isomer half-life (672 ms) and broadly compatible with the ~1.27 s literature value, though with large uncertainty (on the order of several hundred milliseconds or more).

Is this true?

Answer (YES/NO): NO